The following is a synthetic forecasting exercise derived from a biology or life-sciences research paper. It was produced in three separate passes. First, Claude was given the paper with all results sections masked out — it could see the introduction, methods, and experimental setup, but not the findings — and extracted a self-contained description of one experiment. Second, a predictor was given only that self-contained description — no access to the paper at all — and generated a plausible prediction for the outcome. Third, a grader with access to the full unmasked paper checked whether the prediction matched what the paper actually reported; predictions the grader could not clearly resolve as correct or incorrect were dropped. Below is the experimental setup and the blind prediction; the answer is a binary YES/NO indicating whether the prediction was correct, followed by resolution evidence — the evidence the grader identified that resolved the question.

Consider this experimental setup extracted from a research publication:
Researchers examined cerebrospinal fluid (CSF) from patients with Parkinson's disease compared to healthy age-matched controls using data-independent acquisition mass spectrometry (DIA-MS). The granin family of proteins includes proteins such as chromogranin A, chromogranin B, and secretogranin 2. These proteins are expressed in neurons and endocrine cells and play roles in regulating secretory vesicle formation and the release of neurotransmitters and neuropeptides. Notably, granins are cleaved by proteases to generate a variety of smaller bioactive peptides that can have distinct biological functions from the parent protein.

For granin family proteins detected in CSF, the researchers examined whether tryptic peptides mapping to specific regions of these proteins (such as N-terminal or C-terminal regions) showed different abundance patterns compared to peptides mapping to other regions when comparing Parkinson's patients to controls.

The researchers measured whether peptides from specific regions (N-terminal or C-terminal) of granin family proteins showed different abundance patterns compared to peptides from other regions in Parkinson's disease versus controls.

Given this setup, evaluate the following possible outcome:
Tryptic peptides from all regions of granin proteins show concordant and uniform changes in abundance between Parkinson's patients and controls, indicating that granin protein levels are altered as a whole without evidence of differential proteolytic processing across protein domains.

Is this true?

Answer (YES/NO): NO